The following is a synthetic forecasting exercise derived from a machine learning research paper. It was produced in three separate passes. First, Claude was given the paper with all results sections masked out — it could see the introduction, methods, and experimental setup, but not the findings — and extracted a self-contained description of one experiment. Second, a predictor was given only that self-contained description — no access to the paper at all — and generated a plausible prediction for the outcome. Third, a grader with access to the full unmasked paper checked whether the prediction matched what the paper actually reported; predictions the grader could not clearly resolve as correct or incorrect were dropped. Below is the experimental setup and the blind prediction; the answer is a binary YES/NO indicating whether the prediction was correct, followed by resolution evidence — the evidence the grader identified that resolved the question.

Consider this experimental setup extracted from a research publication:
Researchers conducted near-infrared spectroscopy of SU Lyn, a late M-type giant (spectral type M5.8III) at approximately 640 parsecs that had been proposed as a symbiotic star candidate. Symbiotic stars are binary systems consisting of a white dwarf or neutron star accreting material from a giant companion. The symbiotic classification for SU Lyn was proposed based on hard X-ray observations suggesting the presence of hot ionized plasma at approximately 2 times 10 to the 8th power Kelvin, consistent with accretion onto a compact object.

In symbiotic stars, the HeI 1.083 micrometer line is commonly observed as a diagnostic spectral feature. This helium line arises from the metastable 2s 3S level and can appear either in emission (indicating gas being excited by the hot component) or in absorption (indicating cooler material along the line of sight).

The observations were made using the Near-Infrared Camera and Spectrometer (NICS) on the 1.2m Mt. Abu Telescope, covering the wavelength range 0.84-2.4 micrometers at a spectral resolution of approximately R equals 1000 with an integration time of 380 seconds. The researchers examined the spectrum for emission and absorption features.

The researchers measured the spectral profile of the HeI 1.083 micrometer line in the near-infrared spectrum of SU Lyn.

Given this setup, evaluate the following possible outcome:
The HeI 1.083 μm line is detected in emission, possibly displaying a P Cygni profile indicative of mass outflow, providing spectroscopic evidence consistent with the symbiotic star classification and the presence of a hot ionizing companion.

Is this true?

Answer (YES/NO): NO